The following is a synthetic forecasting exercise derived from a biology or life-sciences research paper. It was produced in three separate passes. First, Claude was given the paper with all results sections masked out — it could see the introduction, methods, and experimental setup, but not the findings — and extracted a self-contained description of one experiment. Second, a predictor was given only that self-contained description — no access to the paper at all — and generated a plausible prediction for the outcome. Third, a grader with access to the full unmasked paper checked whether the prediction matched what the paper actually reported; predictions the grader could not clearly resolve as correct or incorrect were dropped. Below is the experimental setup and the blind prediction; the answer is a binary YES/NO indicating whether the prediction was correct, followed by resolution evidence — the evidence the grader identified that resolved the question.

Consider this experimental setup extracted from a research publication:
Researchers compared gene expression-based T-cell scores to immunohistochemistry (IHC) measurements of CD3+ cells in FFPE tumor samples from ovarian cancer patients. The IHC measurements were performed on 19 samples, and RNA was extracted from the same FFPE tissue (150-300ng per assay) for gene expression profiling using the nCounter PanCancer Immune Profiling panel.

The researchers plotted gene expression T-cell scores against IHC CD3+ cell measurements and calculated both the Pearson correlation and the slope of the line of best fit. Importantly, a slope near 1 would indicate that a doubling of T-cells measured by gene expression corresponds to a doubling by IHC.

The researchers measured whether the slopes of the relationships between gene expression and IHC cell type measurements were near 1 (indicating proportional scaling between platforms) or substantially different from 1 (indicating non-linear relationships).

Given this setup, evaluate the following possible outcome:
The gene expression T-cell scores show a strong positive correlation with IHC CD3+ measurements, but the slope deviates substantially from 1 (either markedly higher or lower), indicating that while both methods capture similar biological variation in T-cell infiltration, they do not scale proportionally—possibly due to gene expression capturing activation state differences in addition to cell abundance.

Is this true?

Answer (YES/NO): NO